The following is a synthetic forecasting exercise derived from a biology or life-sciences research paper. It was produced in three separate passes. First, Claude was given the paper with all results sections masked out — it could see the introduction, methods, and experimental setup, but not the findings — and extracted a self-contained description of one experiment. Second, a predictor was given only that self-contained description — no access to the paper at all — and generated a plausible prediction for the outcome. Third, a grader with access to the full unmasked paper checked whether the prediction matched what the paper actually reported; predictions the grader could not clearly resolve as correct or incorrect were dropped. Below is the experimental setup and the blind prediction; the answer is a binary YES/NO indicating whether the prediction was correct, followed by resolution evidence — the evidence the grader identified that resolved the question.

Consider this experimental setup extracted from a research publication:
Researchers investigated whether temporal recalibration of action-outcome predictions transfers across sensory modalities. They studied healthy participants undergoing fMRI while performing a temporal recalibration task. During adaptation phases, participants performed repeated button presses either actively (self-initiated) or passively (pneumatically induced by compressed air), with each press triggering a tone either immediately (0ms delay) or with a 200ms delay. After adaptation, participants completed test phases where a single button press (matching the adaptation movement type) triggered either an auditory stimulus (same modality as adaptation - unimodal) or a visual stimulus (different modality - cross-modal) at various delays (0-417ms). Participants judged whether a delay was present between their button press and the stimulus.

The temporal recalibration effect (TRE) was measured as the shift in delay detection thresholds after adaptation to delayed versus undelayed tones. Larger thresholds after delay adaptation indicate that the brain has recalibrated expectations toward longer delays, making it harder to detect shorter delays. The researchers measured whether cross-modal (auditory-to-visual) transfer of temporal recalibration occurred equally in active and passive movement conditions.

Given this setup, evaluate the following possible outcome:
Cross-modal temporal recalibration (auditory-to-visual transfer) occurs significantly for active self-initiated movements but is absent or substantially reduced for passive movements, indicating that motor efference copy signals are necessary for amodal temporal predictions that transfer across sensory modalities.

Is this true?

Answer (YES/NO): YES